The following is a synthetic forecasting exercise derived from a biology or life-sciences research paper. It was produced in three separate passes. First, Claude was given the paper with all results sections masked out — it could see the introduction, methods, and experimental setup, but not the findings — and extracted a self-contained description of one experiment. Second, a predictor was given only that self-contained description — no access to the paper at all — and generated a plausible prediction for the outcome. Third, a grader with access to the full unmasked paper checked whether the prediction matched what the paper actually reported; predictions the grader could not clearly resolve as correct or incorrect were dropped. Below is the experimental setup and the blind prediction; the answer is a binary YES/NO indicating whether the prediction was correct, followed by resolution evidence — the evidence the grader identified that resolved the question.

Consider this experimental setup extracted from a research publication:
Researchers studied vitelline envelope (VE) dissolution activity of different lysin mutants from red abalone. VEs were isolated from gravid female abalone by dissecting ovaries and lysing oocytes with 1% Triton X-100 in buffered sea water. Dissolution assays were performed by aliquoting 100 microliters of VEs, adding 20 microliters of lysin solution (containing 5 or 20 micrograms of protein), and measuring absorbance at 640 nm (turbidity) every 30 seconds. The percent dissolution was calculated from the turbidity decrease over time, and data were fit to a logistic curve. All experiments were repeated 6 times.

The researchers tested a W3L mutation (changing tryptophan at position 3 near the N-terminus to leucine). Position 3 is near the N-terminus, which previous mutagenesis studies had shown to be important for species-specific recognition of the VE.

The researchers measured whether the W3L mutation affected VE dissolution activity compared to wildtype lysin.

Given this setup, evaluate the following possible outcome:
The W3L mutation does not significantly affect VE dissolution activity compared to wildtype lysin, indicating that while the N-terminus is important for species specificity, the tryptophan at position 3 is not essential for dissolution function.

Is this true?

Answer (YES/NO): YES